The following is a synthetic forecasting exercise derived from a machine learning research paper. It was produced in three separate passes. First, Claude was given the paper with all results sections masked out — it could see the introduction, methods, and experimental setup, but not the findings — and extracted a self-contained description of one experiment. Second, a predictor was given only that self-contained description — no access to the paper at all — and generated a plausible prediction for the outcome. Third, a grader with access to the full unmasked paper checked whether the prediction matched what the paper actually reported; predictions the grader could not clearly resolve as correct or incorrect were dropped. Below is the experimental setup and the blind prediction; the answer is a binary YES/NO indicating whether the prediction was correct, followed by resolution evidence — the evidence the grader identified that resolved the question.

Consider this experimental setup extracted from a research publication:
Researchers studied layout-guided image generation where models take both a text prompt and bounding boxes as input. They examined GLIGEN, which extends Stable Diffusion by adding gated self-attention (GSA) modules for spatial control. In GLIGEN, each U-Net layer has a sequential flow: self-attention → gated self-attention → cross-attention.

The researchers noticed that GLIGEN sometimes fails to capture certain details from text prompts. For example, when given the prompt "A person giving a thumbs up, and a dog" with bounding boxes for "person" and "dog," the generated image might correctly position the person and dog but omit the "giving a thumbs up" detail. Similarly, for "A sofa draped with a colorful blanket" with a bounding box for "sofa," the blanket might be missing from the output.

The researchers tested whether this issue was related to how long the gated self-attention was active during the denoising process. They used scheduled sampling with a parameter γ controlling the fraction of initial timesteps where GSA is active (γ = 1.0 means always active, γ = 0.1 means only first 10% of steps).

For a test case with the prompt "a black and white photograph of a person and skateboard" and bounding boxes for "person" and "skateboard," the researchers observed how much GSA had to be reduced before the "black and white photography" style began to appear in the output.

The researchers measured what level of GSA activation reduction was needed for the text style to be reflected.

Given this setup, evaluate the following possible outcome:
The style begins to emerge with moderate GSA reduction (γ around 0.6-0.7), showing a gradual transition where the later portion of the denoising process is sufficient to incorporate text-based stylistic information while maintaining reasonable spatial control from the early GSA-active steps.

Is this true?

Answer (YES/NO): NO